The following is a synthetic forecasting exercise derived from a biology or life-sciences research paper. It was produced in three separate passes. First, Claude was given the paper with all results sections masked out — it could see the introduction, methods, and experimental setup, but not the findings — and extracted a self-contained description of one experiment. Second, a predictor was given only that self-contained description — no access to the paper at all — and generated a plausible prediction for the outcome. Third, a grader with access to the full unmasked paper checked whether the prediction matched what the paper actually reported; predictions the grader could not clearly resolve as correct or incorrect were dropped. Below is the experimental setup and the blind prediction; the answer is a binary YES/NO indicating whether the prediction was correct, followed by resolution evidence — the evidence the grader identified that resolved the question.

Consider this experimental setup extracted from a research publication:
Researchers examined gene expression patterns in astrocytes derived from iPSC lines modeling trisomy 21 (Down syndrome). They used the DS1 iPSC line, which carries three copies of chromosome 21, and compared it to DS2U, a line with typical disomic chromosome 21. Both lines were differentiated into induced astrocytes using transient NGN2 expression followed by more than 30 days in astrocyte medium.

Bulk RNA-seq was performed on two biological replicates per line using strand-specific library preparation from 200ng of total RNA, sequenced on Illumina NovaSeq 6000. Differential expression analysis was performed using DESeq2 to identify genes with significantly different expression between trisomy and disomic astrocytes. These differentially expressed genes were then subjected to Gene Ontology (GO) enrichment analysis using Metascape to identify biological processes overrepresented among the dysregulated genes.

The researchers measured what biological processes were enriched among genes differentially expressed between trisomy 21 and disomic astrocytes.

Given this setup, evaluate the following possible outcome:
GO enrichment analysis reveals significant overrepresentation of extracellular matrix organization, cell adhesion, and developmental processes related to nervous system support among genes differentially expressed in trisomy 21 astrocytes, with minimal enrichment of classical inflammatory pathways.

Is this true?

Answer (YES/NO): NO